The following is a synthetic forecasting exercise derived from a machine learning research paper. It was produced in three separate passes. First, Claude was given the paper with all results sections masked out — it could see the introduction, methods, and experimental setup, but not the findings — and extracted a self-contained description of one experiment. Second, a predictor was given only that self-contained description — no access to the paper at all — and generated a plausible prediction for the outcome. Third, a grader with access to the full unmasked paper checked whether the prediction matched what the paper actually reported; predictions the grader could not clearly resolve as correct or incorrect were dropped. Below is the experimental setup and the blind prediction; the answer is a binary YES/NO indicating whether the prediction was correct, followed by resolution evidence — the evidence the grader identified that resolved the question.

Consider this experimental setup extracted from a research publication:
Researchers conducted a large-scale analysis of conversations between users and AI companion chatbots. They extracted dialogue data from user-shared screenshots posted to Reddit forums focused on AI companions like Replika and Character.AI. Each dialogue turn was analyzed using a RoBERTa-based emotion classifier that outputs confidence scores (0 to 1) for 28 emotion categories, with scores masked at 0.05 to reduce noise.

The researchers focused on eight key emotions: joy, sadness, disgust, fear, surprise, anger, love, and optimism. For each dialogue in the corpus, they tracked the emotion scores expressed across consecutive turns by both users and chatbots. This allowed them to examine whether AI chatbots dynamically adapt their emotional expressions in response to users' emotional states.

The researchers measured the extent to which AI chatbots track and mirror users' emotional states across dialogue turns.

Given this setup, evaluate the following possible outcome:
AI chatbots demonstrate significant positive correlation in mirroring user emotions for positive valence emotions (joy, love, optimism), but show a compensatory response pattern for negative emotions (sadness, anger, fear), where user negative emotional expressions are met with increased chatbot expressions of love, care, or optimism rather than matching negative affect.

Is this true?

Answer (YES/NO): NO